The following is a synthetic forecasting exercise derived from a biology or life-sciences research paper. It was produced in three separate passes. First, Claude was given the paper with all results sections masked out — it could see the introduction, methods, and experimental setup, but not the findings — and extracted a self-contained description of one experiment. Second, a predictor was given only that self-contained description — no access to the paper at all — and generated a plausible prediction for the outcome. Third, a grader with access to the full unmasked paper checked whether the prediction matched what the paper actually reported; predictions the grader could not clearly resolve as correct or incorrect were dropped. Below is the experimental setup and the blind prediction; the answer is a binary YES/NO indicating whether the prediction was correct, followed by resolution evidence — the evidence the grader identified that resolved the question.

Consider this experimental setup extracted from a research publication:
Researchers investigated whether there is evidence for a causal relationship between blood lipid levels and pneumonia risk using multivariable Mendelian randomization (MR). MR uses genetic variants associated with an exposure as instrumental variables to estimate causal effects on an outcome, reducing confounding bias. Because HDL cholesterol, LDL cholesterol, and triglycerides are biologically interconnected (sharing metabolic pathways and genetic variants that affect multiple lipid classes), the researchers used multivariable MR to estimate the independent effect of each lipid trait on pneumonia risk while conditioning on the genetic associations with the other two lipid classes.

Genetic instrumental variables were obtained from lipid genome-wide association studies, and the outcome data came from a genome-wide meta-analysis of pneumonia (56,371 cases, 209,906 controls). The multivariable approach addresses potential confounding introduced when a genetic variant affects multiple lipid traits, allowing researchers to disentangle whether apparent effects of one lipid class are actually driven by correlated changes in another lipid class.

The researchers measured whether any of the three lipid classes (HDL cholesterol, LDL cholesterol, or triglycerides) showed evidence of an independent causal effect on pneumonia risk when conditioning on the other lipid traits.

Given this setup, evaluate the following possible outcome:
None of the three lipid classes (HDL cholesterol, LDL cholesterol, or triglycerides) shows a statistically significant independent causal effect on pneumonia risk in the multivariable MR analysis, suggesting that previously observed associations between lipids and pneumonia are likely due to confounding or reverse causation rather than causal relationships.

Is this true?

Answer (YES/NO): NO